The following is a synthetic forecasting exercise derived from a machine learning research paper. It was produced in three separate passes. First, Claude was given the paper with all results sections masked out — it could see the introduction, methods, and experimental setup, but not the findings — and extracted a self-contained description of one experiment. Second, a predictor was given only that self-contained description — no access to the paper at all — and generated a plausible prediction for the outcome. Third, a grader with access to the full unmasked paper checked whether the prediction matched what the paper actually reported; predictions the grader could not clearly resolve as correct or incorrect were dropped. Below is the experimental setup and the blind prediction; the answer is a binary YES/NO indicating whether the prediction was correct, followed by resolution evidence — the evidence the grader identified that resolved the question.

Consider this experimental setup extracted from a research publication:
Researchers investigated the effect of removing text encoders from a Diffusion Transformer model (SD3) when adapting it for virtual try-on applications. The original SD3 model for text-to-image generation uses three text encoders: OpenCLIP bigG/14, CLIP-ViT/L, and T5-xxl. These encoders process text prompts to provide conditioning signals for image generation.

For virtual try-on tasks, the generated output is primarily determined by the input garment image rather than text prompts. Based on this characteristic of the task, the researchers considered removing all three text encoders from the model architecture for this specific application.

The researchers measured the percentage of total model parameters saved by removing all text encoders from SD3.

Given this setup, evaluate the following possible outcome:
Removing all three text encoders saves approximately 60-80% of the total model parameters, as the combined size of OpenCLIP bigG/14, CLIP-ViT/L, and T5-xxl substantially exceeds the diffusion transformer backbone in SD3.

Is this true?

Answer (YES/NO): YES